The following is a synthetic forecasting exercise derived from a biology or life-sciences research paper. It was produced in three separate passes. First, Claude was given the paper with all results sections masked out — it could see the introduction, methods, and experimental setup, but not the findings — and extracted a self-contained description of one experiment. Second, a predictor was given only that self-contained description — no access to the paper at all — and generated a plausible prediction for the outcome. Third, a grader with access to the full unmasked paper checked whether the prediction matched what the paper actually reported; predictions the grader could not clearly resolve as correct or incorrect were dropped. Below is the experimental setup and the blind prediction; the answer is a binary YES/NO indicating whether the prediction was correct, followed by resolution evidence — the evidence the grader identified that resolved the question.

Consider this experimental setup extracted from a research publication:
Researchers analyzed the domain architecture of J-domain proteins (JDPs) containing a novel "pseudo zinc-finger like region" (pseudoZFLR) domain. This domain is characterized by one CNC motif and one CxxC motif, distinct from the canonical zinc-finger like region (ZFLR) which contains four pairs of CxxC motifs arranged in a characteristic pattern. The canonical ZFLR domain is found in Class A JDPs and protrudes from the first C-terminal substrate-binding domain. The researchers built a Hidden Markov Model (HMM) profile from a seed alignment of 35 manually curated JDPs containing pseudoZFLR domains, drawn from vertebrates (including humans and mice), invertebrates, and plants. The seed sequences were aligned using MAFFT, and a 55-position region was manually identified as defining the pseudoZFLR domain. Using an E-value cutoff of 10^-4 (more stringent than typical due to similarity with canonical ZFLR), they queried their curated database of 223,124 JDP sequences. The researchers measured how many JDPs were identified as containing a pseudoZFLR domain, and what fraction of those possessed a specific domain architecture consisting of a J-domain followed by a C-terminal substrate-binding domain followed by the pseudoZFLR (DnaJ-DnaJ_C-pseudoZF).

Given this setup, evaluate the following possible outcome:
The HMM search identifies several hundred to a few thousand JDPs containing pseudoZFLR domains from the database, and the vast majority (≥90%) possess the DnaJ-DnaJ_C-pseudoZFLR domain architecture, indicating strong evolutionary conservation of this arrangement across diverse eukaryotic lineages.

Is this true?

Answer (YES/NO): YES